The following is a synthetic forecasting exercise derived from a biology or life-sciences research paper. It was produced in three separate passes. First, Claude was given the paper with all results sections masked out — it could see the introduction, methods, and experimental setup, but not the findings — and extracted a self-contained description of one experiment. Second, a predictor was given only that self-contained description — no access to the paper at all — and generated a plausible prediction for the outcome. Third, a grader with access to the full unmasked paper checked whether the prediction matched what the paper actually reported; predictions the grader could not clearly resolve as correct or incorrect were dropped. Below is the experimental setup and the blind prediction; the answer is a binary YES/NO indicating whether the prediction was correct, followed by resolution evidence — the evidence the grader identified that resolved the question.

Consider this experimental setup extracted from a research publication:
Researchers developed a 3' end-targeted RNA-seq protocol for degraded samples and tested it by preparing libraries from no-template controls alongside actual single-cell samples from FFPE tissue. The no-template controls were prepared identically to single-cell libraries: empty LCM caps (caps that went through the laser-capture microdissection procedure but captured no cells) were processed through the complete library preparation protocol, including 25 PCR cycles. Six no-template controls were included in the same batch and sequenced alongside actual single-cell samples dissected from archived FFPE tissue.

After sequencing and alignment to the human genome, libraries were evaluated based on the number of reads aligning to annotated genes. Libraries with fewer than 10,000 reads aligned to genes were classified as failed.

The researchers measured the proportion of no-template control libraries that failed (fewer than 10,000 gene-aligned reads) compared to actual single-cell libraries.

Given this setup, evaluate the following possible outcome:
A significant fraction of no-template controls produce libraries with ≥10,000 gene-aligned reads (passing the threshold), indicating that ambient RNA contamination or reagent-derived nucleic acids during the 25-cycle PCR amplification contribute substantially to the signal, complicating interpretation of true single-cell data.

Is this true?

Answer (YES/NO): NO